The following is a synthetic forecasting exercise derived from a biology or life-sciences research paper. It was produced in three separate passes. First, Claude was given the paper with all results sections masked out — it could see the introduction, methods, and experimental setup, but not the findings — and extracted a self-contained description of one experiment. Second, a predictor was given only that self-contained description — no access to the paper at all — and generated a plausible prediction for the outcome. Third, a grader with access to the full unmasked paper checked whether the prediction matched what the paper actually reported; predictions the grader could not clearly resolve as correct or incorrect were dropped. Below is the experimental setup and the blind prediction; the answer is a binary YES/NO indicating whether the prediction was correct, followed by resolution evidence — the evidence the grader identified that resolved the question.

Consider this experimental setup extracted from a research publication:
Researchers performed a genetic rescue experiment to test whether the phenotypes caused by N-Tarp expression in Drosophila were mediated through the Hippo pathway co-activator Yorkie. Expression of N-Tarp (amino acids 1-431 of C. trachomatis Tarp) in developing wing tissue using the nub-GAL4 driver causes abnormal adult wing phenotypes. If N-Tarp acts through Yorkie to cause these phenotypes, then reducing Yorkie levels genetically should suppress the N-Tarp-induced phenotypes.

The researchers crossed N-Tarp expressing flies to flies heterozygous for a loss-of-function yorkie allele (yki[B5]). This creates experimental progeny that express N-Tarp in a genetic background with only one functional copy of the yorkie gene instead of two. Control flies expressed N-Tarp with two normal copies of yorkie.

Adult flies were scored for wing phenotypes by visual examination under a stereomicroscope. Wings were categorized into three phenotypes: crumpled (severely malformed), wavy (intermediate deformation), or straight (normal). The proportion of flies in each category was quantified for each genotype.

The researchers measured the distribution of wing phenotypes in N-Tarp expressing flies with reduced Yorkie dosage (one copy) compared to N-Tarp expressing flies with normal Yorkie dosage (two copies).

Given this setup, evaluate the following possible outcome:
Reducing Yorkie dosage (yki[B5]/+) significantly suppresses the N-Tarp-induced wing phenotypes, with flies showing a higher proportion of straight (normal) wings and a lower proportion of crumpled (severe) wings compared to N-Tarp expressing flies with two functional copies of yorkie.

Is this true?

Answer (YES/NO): YES